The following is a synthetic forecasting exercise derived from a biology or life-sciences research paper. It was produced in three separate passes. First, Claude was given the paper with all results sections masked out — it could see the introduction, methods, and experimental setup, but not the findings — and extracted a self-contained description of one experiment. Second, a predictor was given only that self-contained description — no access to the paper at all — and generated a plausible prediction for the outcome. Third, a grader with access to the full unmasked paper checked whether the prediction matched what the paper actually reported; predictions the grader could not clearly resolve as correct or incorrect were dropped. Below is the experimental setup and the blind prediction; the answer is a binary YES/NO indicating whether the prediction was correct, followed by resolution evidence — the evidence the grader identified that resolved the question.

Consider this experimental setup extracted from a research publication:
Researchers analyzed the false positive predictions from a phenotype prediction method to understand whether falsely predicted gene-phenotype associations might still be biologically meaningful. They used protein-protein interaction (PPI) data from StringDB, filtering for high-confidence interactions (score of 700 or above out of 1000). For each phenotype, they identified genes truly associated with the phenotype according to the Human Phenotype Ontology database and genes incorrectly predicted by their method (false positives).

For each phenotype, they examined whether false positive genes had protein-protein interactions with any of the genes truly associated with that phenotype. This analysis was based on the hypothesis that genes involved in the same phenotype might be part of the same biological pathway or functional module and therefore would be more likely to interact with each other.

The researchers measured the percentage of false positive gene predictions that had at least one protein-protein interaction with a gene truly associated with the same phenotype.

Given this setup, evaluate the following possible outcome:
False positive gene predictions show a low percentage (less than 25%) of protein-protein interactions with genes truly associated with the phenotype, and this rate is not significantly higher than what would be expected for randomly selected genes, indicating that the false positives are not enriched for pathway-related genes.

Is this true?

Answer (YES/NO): NO